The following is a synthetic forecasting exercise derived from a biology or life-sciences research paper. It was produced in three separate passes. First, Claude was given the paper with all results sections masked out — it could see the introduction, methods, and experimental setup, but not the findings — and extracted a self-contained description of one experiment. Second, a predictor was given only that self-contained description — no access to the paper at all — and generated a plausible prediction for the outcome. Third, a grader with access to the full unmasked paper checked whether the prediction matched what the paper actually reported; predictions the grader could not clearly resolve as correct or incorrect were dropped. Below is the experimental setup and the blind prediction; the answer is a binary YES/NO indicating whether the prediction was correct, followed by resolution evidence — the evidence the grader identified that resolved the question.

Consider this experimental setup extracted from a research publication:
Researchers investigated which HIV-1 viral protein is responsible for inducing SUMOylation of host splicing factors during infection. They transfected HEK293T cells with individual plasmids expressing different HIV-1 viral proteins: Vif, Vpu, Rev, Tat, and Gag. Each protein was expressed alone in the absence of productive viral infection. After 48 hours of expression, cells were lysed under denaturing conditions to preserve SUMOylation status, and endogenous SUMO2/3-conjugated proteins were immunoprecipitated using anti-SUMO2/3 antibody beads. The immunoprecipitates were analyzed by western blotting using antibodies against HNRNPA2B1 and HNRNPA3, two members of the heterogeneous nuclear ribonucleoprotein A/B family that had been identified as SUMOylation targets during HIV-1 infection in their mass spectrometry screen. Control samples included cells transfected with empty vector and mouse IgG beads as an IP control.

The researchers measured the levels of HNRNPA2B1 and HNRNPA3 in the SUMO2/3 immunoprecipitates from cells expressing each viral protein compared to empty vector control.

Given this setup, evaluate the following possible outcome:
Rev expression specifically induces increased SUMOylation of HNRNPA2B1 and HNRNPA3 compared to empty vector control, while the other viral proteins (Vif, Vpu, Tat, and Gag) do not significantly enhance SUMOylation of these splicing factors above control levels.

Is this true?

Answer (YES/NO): NO